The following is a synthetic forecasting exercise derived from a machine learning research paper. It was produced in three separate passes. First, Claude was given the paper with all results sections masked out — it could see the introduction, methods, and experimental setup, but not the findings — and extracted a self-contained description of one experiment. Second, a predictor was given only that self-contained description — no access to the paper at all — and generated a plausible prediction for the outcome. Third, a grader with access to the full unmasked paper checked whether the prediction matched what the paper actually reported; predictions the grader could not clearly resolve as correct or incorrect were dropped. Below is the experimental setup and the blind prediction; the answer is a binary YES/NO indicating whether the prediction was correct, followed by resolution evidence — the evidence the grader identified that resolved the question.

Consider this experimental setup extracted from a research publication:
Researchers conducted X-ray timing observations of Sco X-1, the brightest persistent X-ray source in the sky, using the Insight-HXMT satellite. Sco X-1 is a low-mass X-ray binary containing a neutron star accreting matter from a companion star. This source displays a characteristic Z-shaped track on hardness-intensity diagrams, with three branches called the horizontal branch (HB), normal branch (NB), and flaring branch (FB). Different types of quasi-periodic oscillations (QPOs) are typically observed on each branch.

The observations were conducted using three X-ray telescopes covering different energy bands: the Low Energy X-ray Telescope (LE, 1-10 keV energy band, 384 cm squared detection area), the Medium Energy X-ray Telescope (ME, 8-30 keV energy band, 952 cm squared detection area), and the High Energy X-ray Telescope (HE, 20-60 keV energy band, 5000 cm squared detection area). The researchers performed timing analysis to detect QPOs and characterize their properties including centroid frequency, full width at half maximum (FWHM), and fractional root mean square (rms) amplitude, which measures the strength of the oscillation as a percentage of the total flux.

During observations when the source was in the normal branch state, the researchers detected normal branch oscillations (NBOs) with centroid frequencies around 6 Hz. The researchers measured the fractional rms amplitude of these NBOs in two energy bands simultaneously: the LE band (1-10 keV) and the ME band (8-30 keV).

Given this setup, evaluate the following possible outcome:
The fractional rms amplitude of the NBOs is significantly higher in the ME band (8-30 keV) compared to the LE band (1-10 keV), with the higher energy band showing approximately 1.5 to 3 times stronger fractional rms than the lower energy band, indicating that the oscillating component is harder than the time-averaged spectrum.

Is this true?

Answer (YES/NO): NO